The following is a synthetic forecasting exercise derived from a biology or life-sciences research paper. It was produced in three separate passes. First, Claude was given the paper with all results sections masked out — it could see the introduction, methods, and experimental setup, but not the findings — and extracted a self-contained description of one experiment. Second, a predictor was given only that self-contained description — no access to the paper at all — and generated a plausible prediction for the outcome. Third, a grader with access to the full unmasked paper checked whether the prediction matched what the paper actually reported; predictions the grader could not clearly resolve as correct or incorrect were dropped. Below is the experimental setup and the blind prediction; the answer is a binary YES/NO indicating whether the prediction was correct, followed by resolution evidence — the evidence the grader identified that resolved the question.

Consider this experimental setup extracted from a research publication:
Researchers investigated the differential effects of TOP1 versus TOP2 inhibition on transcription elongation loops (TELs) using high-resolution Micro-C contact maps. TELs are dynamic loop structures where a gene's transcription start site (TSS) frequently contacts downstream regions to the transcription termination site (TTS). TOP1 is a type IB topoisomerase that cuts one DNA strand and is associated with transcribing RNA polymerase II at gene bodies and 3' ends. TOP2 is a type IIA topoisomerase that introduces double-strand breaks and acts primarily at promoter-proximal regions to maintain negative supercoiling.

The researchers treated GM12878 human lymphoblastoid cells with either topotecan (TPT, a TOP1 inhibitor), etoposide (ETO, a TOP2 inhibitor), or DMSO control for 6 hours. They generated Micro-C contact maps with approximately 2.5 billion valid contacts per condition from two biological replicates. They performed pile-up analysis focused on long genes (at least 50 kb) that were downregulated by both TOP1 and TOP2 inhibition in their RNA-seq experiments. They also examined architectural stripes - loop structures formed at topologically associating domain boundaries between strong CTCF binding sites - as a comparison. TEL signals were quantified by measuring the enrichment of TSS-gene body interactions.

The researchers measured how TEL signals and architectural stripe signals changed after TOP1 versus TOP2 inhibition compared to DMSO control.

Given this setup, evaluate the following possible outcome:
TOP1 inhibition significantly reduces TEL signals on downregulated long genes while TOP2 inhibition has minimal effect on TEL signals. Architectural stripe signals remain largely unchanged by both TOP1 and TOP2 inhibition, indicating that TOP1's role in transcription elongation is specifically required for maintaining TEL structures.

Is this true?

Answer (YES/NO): NO